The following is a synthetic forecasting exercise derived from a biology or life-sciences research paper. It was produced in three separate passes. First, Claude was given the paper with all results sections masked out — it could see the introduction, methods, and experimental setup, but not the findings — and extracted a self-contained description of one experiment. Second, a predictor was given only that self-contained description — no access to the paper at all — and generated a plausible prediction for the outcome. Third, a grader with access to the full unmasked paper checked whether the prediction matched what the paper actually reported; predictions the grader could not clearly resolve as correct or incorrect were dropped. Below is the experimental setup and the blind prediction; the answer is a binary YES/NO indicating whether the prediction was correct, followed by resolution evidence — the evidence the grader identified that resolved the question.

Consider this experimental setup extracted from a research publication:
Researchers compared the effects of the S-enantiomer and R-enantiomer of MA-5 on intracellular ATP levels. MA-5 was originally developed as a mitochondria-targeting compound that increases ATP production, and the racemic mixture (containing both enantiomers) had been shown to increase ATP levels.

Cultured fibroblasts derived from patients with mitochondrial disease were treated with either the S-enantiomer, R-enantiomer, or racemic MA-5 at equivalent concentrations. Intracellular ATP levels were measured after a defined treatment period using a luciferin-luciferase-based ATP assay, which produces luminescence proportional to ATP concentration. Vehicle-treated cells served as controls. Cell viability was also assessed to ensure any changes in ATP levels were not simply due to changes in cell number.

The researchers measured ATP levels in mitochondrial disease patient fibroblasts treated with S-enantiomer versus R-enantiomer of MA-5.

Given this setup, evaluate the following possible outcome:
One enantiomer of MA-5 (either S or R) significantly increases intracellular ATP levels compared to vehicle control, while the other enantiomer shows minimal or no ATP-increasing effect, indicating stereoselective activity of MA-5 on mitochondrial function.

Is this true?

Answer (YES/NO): NO